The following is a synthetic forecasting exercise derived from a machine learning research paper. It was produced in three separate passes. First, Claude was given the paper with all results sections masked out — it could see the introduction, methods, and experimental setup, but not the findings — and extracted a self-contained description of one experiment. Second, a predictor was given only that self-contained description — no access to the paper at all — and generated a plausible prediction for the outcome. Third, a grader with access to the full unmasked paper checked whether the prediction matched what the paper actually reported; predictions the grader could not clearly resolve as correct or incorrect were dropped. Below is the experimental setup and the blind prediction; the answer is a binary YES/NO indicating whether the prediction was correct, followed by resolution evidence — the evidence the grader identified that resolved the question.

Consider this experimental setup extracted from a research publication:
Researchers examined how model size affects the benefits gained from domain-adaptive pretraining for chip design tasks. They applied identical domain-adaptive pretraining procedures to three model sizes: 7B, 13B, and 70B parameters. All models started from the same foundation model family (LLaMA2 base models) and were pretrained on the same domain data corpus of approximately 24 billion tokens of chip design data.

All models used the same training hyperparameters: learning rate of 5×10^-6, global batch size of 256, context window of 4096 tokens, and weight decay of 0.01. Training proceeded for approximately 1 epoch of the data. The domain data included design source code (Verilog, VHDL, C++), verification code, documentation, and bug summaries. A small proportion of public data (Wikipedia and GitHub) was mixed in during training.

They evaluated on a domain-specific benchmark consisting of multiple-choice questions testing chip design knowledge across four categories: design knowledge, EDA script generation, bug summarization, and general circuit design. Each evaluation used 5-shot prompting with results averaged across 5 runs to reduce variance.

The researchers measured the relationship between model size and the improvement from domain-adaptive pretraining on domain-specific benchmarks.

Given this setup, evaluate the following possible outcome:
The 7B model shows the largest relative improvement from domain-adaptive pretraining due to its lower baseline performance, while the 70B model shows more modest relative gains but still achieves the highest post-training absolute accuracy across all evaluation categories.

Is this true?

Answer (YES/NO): NO